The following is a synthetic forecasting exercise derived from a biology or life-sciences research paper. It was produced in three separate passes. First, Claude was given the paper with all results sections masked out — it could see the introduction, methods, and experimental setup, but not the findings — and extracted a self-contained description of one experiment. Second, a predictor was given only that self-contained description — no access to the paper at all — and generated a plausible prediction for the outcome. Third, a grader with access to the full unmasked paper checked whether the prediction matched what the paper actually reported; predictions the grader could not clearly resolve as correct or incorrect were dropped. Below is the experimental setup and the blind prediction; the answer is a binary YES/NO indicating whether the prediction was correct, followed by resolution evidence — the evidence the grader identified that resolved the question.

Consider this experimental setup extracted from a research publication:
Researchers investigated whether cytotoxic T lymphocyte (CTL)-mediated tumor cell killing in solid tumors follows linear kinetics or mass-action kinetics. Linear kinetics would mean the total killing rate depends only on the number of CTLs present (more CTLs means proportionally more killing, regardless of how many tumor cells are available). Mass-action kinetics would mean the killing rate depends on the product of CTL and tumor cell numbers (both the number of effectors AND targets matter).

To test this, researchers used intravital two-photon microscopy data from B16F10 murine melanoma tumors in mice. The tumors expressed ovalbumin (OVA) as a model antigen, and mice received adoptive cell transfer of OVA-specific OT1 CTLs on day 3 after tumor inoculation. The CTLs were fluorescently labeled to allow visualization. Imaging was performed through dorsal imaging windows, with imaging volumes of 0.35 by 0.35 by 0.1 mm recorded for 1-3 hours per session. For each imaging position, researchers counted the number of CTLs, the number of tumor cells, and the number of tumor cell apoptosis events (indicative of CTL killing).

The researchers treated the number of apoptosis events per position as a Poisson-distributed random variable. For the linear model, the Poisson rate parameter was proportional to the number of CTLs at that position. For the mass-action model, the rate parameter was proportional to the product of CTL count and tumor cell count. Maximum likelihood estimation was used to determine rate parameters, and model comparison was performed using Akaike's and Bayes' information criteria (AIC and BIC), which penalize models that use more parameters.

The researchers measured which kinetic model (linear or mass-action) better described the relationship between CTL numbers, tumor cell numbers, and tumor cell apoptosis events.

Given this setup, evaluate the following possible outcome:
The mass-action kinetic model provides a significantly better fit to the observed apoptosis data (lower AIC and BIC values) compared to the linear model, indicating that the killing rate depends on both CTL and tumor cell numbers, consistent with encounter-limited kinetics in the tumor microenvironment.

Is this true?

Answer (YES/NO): NO